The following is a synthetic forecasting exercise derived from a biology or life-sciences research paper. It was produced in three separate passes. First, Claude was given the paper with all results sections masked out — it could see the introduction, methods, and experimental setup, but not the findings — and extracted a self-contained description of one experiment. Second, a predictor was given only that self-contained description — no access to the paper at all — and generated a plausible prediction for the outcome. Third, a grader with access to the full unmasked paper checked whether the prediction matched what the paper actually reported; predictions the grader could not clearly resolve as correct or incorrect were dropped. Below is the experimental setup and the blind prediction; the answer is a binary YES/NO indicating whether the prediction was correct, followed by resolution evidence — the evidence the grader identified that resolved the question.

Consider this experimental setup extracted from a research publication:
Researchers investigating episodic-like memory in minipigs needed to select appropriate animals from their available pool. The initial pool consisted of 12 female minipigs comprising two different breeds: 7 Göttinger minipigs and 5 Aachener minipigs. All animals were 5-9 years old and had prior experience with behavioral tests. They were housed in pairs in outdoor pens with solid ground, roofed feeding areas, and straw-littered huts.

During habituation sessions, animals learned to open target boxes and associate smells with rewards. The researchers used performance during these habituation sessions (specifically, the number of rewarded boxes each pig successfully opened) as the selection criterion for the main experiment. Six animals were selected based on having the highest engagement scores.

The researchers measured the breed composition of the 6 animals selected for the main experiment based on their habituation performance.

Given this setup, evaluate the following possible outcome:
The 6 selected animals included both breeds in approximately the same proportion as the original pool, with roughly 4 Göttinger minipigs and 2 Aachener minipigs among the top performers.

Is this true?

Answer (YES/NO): NO